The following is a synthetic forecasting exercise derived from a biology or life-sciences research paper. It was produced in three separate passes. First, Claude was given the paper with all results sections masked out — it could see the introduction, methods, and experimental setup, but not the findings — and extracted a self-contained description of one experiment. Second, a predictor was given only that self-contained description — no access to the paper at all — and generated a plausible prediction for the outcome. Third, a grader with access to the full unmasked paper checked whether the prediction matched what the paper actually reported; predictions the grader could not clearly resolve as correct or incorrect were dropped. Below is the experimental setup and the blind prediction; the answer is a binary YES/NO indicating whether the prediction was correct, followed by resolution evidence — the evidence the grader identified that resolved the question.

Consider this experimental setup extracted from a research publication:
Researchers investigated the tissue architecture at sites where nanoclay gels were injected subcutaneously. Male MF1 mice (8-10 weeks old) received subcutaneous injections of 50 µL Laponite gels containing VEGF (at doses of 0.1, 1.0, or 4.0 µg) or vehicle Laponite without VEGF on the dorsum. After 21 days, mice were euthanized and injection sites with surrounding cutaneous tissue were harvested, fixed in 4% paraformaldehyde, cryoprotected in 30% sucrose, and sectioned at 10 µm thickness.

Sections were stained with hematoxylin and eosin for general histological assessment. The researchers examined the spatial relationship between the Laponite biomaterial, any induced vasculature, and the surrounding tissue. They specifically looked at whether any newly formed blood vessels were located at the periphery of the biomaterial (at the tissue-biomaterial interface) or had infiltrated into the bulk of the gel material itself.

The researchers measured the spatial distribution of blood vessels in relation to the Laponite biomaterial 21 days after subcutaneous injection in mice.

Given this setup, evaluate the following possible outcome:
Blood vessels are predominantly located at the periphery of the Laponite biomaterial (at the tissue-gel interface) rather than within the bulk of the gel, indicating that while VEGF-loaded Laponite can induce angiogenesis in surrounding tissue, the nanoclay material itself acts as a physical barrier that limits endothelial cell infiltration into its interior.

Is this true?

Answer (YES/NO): NO